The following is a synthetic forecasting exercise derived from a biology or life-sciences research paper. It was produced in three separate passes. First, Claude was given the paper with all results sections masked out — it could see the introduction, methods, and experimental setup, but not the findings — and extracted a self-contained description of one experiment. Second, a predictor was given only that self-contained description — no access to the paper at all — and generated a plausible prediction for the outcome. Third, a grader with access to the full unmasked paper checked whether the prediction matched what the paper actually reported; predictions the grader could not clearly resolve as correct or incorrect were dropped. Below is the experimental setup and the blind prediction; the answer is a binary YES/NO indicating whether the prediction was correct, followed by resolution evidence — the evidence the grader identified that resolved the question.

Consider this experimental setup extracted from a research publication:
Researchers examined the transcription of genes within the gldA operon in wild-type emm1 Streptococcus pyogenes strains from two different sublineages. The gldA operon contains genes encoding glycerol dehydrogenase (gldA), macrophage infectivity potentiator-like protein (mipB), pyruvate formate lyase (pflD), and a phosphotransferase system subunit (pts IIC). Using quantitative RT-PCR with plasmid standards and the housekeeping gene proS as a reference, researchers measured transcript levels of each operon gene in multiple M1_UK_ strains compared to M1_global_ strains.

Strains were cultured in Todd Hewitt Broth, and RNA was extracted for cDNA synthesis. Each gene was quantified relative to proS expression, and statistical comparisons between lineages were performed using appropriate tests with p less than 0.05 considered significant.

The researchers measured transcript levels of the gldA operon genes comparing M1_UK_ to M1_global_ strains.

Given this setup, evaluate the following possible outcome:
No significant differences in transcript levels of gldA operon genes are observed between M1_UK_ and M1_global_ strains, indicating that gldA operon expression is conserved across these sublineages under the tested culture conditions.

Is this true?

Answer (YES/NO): NO